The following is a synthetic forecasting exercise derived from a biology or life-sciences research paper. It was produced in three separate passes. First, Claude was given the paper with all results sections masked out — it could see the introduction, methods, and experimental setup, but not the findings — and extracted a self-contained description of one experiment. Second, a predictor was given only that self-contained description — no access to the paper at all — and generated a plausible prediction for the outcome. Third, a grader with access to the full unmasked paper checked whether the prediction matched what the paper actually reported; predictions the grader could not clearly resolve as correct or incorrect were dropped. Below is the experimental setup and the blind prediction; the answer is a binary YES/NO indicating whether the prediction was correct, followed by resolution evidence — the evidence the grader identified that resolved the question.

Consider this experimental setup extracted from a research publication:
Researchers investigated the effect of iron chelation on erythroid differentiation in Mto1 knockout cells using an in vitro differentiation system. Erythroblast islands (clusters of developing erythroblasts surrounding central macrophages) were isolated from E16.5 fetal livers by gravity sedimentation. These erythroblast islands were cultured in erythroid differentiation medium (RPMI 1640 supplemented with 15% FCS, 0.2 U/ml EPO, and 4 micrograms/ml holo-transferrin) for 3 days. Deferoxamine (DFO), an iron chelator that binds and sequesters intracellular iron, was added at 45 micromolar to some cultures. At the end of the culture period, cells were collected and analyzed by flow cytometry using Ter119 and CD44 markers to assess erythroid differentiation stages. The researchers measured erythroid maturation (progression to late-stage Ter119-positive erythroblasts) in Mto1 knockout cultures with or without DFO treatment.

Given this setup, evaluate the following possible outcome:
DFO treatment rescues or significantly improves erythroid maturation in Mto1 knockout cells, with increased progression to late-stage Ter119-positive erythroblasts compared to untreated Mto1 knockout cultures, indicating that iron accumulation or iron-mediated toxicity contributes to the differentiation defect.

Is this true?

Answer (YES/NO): YES